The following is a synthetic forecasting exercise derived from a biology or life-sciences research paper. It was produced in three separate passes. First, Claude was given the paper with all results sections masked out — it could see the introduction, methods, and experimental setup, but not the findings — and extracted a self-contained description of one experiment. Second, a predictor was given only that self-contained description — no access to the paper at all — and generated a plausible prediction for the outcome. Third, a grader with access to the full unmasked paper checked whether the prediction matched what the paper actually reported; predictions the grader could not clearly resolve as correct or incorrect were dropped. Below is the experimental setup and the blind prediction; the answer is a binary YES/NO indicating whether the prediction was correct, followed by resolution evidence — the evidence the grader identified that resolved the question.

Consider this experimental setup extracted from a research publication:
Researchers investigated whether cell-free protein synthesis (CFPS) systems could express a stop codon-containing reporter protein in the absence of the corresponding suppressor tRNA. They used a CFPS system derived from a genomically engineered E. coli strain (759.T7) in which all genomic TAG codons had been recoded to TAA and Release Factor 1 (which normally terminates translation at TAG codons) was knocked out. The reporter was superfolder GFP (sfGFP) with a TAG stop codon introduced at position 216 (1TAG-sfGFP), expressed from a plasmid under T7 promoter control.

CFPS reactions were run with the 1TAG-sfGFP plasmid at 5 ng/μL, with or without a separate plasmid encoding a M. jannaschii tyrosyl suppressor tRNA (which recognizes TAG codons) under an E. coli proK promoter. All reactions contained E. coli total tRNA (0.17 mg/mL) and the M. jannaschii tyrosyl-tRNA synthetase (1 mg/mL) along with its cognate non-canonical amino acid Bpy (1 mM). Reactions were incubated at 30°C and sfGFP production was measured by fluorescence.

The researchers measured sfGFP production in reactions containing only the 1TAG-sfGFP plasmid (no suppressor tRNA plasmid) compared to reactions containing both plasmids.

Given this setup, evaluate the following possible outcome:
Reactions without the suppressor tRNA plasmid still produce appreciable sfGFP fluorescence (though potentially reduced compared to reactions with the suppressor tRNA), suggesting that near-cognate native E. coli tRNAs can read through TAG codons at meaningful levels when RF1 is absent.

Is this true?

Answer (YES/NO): YES